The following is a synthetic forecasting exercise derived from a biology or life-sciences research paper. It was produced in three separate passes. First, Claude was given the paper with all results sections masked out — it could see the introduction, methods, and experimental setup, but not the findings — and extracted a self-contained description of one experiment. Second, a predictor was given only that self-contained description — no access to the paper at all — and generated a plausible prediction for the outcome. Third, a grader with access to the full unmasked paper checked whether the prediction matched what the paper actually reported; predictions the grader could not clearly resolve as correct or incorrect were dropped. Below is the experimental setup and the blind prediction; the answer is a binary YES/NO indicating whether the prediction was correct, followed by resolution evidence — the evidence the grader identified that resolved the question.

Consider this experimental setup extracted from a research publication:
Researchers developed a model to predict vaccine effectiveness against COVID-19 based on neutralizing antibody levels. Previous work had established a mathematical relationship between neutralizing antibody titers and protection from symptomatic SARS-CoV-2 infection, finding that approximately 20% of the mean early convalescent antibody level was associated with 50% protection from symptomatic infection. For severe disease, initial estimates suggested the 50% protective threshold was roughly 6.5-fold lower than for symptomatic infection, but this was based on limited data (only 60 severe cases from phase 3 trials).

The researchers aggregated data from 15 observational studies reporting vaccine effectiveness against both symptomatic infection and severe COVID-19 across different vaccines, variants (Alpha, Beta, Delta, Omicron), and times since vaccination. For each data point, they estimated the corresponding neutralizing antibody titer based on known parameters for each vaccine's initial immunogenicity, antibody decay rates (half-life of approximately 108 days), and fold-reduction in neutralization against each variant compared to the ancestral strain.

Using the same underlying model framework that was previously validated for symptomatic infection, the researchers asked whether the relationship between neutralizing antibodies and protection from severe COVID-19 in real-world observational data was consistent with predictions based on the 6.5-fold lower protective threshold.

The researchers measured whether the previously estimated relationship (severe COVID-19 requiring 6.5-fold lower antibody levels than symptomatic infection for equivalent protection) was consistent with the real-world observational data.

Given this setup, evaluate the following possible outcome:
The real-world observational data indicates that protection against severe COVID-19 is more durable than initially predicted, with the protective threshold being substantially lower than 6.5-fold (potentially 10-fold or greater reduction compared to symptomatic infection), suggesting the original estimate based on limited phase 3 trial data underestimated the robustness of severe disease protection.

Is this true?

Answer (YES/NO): NO